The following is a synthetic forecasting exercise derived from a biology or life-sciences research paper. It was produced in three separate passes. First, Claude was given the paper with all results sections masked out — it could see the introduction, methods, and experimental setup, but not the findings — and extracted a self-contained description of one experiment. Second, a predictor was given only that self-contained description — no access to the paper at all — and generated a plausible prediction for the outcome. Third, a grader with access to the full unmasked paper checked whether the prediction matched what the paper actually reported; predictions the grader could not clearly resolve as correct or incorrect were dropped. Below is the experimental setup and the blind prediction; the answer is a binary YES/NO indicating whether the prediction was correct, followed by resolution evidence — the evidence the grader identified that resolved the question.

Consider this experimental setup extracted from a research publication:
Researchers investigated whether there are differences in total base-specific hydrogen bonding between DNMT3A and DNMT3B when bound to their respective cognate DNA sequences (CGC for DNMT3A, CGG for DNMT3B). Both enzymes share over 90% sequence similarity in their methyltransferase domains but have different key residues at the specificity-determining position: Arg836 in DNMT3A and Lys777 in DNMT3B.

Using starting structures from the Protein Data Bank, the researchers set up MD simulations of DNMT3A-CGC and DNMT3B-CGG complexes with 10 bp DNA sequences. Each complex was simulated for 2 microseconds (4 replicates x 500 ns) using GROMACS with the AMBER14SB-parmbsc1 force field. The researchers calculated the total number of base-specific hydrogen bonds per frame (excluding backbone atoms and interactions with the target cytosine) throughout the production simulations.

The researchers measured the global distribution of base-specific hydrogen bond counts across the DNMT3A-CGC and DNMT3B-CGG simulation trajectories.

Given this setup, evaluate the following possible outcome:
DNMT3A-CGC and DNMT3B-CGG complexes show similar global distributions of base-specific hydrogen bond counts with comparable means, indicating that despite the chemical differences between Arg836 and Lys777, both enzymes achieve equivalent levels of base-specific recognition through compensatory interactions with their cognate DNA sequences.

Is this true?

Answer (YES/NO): NO